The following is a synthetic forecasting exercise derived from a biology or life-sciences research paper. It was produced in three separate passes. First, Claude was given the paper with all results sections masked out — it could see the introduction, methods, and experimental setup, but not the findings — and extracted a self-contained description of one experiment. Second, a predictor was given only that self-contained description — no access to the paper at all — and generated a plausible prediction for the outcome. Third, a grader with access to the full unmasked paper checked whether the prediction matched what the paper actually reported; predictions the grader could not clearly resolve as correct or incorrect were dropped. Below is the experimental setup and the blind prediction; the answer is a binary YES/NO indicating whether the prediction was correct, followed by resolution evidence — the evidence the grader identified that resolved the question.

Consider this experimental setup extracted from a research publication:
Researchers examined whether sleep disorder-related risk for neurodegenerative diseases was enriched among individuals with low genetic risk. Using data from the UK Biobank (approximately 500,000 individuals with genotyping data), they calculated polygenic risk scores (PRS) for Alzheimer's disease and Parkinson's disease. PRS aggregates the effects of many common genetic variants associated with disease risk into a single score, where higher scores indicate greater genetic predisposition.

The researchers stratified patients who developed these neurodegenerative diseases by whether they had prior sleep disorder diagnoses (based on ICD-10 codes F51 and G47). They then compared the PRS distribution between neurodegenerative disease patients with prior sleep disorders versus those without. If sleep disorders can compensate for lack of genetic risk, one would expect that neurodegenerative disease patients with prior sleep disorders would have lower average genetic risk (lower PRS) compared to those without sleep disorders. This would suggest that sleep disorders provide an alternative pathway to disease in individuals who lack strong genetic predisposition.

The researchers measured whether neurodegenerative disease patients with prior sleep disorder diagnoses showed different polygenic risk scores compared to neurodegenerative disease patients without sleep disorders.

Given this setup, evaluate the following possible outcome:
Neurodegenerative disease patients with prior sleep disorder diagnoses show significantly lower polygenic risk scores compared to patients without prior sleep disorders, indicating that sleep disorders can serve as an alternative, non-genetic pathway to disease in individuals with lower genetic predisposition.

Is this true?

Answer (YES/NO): YES